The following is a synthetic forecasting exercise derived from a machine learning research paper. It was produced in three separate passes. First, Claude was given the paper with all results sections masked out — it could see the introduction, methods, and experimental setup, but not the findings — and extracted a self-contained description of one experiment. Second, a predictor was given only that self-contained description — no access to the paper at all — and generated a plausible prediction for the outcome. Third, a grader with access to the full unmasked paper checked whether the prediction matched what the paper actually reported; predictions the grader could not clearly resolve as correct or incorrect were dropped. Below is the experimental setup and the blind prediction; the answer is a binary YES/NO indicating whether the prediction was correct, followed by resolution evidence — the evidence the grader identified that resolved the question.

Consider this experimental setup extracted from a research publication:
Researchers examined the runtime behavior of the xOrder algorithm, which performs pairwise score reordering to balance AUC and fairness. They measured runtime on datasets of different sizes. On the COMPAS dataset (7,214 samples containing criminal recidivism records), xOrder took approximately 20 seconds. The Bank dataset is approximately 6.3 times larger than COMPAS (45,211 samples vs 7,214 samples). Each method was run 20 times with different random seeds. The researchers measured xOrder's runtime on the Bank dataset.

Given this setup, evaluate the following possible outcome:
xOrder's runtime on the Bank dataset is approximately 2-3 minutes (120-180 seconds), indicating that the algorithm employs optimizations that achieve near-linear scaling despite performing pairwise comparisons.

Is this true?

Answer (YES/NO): NO